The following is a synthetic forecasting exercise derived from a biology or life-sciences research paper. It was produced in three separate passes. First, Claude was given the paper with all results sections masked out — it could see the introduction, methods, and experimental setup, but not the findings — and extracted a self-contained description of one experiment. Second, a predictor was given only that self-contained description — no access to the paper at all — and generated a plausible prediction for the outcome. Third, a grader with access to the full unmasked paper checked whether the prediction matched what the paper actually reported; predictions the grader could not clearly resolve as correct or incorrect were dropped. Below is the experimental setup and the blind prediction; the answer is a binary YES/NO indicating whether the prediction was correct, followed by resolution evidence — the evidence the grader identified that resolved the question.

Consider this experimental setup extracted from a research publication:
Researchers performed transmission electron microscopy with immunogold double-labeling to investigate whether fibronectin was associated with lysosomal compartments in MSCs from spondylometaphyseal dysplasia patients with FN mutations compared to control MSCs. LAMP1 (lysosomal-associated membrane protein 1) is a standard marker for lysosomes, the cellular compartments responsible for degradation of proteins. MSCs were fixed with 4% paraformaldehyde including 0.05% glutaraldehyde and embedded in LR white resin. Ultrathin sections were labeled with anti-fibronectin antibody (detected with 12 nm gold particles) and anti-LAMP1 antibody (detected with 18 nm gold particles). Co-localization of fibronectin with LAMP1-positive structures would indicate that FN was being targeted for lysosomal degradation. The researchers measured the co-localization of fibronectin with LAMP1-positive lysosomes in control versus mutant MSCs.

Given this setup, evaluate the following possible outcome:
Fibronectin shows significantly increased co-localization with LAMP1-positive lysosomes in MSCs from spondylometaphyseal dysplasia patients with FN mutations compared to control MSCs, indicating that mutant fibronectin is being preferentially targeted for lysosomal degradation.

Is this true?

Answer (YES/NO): YES